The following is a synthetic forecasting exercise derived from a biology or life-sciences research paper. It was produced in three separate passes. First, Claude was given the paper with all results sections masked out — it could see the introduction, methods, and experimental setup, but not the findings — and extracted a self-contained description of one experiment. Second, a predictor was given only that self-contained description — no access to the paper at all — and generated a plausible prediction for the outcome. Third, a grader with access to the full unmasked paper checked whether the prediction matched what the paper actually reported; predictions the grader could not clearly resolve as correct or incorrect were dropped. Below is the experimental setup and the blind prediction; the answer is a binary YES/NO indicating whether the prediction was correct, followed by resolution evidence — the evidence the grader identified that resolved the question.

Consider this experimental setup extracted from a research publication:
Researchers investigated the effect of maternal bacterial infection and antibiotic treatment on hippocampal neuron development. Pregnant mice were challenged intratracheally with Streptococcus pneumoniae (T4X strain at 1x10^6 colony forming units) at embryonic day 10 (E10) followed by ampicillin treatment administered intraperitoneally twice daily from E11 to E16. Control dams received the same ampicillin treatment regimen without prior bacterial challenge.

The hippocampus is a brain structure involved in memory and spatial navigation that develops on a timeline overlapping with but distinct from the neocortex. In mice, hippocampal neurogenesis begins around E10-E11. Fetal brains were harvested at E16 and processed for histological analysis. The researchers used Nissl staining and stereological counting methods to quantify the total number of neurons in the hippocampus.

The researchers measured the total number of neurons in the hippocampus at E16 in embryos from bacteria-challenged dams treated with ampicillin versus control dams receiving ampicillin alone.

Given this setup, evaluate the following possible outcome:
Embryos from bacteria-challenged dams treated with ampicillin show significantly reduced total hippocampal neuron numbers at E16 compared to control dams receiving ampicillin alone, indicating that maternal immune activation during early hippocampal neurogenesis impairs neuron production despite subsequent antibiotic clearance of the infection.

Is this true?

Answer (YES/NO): NO